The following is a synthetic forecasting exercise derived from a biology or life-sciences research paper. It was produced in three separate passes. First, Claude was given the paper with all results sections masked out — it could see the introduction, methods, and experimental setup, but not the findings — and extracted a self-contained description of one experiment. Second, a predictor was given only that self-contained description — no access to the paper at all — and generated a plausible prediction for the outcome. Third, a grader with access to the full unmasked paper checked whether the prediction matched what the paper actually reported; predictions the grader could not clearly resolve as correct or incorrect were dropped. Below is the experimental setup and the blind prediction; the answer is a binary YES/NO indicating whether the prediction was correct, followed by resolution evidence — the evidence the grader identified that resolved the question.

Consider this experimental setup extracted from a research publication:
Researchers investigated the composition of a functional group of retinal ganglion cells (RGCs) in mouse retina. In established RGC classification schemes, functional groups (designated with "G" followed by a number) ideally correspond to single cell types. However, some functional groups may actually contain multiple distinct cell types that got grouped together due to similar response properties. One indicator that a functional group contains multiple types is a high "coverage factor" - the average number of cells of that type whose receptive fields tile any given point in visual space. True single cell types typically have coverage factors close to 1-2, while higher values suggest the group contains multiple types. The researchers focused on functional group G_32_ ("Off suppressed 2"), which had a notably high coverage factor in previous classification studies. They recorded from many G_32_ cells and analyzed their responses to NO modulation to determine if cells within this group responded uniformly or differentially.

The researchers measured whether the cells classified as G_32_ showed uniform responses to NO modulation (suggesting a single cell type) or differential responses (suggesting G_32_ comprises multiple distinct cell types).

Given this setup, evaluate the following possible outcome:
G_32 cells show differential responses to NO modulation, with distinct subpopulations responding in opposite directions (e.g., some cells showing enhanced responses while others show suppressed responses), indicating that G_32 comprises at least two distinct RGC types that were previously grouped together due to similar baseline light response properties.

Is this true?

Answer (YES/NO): NO